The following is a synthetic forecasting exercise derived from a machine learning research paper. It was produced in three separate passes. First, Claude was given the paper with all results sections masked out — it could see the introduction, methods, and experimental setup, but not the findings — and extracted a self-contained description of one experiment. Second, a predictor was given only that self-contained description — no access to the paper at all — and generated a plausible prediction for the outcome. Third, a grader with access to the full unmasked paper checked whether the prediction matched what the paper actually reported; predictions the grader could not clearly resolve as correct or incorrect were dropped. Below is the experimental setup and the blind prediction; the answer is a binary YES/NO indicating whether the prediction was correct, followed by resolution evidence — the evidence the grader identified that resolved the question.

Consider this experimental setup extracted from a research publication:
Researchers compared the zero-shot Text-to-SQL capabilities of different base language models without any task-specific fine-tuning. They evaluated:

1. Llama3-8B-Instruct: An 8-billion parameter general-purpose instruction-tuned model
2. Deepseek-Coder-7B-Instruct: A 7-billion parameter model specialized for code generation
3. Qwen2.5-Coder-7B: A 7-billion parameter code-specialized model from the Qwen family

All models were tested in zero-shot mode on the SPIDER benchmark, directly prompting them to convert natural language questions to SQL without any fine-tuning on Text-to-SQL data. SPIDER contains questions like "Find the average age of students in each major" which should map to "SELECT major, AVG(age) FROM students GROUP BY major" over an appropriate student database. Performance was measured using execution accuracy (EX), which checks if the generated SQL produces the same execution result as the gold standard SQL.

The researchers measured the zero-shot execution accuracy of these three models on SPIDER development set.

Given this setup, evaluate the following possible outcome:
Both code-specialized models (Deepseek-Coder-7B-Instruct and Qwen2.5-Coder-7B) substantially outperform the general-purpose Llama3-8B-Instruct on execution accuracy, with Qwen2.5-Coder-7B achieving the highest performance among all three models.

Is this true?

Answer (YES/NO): NO